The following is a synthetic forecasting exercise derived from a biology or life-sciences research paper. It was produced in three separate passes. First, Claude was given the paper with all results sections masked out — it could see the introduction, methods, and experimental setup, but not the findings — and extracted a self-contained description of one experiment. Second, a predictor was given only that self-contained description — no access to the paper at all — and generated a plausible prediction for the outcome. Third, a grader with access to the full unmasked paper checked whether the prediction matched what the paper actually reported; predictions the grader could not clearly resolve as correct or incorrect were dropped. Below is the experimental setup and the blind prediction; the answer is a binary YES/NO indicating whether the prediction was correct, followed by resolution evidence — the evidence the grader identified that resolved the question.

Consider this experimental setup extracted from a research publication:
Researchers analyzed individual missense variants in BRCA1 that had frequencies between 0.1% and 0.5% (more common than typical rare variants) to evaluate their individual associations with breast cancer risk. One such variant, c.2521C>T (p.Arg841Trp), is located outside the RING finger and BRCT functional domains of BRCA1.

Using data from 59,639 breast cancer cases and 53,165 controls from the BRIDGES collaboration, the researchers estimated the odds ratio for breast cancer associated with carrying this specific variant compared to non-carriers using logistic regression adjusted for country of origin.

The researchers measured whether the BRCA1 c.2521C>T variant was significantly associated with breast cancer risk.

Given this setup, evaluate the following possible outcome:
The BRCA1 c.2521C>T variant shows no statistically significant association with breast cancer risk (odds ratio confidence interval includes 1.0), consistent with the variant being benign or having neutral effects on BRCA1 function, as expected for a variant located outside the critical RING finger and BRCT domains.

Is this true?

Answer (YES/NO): NO